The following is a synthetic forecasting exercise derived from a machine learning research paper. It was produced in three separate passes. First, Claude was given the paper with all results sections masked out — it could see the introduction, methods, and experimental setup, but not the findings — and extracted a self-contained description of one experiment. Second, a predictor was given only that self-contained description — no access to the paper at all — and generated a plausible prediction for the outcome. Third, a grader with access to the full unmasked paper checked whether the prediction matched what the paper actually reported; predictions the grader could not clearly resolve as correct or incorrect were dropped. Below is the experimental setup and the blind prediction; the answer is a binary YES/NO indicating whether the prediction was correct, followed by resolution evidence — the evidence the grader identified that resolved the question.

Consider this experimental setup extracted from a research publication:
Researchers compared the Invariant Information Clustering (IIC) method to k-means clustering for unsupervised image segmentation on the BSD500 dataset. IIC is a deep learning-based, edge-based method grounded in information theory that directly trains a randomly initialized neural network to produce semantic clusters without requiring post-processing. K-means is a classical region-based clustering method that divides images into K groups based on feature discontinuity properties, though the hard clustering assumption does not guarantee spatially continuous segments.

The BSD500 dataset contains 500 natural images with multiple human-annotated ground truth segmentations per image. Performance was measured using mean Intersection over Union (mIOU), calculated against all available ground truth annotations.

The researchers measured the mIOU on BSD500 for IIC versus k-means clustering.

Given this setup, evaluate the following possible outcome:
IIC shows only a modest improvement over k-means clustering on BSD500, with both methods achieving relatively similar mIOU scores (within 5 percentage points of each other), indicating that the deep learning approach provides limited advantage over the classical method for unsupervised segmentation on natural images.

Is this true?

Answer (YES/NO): NO